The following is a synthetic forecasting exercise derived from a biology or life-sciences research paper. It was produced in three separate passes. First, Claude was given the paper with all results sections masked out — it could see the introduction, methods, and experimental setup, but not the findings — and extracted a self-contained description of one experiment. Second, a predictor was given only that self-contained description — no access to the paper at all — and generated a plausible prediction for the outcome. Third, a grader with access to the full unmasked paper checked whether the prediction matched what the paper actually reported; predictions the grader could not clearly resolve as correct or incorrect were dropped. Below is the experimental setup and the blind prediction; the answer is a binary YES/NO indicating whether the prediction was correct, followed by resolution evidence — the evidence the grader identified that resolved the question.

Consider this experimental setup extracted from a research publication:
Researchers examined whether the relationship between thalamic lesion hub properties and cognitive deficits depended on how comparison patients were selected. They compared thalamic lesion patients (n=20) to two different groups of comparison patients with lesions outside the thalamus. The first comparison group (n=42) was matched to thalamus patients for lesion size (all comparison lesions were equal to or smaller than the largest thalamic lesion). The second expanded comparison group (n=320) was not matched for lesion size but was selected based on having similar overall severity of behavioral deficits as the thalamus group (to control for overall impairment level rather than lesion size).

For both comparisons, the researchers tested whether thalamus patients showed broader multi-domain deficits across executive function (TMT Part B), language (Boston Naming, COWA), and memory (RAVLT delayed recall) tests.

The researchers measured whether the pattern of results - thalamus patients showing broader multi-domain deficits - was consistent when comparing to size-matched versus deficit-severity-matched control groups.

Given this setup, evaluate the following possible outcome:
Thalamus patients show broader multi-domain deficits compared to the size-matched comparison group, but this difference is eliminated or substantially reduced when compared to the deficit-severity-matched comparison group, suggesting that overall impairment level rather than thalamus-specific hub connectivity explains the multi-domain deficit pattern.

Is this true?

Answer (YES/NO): NO